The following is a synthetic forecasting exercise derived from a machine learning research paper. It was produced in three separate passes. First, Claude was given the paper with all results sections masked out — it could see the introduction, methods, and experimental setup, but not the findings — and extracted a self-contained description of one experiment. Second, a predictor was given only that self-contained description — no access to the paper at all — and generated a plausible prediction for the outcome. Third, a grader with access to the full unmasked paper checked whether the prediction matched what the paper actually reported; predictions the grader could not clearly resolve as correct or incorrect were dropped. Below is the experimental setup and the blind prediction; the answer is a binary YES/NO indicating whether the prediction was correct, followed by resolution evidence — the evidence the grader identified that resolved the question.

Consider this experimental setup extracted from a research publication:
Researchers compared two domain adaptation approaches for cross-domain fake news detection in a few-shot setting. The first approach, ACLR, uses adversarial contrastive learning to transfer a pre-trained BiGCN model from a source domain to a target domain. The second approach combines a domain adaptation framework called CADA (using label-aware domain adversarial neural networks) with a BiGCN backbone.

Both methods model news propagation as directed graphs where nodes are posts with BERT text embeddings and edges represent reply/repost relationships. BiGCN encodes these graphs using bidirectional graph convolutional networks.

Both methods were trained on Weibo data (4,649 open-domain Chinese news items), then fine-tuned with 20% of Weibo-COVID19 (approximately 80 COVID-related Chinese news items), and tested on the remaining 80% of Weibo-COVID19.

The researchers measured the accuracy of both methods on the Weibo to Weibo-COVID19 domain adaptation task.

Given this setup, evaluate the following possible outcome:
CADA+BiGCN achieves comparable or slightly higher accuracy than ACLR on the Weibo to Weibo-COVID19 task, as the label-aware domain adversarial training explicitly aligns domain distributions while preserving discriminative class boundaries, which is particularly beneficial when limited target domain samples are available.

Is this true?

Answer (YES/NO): NO